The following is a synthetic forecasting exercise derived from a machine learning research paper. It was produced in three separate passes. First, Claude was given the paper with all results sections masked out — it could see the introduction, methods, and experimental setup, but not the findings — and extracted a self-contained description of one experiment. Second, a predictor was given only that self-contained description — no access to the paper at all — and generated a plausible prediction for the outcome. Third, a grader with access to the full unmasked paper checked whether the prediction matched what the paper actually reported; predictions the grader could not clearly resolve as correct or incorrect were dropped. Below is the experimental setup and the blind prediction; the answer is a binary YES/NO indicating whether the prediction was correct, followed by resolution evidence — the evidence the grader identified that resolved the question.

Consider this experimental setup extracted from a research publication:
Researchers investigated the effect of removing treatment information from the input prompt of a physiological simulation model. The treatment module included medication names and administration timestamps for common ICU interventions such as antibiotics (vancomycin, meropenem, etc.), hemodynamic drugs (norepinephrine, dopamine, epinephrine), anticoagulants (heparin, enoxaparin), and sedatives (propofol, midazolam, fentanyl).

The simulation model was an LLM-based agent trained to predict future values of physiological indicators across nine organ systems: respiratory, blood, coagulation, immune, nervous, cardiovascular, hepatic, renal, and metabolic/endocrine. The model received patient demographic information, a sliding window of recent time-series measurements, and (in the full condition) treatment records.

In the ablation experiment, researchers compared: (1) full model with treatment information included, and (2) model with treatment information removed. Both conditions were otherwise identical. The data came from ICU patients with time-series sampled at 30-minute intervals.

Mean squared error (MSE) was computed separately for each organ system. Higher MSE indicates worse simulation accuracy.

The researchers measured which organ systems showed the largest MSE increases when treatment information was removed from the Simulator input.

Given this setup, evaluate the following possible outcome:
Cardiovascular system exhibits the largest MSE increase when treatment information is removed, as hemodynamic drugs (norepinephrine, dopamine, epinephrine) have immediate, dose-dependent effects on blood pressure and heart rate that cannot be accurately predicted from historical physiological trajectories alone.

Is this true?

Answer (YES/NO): NO